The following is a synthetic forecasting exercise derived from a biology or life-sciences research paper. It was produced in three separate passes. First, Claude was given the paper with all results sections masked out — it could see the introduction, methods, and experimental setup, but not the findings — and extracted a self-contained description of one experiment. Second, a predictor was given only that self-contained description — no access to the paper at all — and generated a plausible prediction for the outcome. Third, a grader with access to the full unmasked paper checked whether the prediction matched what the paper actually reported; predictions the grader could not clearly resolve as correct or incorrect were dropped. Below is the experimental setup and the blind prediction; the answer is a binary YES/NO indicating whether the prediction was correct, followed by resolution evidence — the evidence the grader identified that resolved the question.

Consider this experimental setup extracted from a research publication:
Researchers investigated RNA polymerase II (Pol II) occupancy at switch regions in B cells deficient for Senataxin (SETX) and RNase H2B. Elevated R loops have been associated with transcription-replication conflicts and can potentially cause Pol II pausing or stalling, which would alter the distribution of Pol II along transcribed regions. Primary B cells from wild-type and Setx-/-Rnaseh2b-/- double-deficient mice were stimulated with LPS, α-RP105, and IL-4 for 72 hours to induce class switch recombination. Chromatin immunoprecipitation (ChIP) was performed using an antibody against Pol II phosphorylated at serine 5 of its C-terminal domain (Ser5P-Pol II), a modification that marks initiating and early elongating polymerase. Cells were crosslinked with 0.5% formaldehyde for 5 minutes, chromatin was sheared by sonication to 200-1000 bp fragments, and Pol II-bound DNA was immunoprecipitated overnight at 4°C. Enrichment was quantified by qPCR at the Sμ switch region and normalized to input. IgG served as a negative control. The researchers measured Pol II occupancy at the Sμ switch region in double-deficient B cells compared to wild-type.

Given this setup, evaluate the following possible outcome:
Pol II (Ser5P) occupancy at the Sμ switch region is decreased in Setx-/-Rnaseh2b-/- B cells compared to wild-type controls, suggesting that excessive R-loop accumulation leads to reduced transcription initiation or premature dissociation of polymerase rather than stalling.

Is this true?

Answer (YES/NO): NO